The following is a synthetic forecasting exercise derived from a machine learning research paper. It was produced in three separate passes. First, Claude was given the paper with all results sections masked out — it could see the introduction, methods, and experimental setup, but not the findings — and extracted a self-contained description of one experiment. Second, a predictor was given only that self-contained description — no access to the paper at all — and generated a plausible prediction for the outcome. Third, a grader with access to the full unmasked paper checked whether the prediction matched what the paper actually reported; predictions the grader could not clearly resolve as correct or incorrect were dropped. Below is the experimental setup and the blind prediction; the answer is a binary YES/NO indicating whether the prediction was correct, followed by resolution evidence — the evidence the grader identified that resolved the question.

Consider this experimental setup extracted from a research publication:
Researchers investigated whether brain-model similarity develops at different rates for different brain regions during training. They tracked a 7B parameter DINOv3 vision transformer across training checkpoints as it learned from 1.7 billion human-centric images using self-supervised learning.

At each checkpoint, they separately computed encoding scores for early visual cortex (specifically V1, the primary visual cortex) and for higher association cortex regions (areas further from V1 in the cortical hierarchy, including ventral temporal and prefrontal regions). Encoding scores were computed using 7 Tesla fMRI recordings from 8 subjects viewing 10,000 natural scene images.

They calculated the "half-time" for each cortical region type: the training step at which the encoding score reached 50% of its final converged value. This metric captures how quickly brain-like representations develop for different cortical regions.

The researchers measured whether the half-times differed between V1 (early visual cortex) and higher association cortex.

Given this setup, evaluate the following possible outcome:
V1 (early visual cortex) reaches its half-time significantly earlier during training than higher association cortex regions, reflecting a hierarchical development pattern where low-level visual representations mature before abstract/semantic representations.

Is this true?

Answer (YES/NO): YES